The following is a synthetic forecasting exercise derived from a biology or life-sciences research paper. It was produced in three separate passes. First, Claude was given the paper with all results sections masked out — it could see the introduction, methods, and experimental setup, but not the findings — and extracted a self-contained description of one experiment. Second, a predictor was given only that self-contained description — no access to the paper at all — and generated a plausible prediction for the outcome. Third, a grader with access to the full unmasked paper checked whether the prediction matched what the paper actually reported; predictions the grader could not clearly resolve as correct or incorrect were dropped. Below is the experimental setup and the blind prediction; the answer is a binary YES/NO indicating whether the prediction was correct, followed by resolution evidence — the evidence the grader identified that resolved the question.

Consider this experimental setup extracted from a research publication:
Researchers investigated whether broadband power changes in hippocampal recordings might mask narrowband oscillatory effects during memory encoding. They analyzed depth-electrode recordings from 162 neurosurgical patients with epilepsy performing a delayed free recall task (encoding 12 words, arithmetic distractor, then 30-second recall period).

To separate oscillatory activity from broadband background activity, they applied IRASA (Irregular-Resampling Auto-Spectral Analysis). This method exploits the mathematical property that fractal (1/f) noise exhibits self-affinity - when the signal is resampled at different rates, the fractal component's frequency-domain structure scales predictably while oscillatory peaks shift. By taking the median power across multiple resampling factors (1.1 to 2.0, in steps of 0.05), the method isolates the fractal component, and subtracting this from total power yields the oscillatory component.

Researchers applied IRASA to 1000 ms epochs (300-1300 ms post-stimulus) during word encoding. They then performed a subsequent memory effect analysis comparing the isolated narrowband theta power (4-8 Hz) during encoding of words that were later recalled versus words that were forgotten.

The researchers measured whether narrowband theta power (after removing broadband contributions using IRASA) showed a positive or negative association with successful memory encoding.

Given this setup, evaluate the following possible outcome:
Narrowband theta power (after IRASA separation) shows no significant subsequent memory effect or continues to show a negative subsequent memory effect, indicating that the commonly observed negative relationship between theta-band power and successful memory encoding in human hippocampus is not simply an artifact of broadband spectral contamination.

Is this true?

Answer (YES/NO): NO